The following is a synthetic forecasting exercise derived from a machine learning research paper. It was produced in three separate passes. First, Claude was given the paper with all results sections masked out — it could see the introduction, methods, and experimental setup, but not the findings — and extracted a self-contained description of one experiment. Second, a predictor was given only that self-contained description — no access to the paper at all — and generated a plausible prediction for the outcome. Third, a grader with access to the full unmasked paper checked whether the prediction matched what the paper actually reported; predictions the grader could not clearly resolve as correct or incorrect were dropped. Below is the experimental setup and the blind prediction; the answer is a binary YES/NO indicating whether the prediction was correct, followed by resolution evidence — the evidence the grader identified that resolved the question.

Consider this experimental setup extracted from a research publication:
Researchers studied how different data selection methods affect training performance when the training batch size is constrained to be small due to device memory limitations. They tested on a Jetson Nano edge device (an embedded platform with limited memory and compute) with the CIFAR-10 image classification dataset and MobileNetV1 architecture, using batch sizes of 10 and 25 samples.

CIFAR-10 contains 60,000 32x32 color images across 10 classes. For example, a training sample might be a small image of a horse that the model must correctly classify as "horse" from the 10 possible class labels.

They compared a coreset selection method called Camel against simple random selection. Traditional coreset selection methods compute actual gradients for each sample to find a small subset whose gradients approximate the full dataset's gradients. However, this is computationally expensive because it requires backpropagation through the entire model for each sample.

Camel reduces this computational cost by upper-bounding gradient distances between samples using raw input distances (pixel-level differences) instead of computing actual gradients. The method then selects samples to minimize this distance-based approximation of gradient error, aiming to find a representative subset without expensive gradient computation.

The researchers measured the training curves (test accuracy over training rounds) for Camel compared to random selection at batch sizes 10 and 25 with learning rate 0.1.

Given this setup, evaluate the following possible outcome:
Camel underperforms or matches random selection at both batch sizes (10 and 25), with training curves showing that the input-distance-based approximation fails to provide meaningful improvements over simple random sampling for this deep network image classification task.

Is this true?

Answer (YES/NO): YES